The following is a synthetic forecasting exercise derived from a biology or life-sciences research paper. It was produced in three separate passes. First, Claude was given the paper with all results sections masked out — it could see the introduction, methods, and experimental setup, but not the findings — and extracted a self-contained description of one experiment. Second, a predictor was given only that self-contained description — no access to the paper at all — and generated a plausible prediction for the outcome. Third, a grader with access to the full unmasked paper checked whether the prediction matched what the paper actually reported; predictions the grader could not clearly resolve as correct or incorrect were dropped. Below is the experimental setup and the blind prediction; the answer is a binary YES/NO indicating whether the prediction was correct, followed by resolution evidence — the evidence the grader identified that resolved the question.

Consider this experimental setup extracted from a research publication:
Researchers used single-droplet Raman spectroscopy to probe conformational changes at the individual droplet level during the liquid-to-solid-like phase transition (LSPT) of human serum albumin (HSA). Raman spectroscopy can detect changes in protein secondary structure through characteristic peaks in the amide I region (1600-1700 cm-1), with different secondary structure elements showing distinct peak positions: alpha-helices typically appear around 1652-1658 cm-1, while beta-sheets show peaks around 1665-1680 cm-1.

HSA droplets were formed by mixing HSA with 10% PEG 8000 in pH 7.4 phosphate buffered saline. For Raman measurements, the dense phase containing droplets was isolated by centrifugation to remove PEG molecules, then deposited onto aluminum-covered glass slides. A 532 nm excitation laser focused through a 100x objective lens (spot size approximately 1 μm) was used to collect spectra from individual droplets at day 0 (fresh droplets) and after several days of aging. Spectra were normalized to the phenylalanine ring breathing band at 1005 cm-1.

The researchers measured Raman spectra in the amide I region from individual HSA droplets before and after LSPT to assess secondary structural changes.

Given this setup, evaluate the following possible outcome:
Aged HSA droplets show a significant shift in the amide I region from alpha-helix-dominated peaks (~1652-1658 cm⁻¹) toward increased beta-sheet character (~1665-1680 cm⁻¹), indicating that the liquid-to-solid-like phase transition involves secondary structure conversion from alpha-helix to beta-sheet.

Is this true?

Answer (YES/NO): YES